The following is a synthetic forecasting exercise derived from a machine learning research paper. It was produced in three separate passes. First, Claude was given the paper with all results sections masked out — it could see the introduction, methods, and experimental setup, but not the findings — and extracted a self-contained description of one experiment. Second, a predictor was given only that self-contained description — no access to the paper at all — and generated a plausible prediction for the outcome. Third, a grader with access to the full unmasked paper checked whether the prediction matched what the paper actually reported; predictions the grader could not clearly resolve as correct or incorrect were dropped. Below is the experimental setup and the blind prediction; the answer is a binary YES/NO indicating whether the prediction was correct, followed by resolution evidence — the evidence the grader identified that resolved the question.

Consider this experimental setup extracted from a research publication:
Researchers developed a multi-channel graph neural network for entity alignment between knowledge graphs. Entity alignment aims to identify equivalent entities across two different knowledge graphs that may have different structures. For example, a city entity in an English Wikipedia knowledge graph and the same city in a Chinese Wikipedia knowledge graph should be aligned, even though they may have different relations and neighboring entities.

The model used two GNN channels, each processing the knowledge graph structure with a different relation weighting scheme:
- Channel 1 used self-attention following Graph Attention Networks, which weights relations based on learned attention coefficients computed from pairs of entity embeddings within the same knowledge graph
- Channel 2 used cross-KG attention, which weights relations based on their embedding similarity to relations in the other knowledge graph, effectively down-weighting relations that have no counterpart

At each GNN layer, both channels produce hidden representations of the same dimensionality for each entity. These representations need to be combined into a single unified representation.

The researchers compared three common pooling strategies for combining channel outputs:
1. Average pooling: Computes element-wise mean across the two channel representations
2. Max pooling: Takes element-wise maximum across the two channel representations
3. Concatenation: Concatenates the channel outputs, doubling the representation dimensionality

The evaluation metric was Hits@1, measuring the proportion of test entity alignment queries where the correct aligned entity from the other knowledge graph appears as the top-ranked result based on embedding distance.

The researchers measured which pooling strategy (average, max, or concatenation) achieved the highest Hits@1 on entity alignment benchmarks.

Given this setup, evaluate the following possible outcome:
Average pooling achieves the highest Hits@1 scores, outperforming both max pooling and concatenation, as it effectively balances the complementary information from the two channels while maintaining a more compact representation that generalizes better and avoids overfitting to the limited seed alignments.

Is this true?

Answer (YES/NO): YES